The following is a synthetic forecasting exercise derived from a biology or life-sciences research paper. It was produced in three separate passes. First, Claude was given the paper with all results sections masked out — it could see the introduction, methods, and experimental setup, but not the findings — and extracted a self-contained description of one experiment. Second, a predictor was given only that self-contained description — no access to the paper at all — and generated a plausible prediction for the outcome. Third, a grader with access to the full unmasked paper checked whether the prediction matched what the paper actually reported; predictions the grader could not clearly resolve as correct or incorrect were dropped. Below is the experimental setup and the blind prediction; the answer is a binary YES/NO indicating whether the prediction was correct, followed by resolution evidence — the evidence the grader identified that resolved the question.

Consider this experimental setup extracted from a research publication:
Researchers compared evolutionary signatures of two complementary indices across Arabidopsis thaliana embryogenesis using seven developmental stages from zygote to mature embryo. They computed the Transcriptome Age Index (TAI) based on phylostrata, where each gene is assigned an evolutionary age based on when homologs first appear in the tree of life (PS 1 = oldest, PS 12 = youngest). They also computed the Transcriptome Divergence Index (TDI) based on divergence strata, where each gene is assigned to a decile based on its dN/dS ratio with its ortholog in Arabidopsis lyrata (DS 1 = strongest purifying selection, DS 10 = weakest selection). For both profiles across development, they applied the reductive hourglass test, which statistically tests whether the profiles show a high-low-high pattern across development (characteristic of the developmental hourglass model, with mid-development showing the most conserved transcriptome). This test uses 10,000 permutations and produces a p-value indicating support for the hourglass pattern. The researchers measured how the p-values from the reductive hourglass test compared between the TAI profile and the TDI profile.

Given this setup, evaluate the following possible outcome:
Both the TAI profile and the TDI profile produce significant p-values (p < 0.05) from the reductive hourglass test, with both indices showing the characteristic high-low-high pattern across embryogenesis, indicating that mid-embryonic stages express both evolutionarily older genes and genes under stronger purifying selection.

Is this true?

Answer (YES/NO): YES